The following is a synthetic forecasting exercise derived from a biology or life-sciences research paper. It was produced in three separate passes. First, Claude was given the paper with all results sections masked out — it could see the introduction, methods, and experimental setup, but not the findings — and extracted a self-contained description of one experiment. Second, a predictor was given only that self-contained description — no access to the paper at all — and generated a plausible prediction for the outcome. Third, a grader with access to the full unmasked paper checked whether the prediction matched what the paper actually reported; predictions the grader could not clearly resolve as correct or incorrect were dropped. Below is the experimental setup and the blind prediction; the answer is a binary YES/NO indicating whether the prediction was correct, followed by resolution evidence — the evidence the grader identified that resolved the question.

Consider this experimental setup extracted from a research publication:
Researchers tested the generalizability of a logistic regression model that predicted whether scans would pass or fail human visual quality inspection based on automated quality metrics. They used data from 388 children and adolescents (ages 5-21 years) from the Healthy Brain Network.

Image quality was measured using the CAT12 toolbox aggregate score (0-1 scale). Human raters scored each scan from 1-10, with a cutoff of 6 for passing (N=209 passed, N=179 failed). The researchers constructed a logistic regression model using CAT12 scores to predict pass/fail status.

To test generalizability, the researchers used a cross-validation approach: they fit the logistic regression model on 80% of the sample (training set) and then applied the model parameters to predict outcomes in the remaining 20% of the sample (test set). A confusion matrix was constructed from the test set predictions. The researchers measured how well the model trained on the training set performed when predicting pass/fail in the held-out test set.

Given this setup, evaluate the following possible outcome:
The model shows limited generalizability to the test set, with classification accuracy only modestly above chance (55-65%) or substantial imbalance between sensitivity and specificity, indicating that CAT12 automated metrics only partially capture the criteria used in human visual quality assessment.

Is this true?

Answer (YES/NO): NO